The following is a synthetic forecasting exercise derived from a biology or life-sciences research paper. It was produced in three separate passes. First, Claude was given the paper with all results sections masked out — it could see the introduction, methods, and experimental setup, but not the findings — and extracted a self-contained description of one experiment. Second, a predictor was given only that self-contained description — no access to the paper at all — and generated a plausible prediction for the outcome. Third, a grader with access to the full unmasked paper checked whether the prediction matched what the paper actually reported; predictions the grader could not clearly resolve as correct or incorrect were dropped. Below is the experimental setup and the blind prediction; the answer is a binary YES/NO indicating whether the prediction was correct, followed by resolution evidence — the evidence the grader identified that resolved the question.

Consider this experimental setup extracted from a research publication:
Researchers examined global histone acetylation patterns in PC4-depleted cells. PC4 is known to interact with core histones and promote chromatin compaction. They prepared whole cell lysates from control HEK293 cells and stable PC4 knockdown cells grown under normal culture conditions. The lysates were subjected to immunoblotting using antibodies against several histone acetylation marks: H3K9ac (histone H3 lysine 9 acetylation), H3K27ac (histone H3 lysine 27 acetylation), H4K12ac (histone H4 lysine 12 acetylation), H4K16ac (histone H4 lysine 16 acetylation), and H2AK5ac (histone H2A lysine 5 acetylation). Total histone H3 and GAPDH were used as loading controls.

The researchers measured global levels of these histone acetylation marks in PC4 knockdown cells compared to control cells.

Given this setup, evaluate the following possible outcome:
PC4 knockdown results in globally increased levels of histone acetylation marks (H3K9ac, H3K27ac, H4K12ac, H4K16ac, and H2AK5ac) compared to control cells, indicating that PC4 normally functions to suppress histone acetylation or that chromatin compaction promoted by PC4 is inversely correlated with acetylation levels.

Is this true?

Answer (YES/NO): YES